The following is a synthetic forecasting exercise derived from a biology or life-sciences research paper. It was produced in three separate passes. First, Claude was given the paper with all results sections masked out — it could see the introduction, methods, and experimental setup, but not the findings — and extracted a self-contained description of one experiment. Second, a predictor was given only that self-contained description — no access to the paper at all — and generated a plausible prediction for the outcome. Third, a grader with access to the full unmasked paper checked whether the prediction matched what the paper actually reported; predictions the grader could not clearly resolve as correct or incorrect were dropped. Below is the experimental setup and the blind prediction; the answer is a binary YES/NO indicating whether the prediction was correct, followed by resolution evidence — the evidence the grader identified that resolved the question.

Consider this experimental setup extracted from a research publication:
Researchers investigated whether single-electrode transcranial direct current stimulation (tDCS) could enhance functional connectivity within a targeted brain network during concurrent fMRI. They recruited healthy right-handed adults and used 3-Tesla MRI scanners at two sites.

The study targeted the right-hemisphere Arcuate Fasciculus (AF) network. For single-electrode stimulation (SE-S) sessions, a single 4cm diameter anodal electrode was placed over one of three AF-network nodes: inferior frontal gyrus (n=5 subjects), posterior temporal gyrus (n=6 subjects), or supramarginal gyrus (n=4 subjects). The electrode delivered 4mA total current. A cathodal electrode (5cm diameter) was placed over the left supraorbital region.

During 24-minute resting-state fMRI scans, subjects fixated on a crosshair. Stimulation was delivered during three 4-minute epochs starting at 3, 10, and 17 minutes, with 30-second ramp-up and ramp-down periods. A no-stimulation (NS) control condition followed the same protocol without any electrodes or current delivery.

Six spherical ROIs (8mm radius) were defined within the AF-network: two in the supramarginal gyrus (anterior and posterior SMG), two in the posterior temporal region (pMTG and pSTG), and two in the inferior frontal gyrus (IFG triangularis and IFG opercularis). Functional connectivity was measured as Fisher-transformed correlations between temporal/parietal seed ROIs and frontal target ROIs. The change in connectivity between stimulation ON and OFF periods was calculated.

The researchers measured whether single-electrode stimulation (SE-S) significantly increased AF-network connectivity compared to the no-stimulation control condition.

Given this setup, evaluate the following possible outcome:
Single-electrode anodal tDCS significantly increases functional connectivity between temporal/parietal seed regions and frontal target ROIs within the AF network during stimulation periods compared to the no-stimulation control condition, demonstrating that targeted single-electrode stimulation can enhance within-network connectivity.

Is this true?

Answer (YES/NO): YES